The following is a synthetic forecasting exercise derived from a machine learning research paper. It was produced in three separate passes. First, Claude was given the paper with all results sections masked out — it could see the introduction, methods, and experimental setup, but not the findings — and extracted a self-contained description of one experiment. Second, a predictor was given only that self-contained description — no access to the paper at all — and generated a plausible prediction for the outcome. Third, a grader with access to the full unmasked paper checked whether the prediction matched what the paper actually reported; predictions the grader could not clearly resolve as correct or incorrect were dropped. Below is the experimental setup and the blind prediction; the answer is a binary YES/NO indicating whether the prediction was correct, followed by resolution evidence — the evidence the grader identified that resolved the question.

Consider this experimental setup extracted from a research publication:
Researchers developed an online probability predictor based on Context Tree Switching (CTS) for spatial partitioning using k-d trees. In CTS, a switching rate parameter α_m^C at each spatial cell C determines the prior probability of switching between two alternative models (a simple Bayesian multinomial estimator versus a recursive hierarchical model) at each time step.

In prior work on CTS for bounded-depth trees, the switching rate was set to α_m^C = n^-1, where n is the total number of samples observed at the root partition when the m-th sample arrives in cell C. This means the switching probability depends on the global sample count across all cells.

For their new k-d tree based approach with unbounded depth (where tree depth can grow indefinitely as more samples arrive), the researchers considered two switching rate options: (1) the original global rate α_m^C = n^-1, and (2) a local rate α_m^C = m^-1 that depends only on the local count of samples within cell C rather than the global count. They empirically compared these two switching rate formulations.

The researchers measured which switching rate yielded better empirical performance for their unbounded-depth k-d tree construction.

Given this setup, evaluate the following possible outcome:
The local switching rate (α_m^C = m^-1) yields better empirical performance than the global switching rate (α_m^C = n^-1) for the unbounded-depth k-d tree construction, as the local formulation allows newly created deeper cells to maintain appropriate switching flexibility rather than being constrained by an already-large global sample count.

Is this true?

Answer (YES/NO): YES